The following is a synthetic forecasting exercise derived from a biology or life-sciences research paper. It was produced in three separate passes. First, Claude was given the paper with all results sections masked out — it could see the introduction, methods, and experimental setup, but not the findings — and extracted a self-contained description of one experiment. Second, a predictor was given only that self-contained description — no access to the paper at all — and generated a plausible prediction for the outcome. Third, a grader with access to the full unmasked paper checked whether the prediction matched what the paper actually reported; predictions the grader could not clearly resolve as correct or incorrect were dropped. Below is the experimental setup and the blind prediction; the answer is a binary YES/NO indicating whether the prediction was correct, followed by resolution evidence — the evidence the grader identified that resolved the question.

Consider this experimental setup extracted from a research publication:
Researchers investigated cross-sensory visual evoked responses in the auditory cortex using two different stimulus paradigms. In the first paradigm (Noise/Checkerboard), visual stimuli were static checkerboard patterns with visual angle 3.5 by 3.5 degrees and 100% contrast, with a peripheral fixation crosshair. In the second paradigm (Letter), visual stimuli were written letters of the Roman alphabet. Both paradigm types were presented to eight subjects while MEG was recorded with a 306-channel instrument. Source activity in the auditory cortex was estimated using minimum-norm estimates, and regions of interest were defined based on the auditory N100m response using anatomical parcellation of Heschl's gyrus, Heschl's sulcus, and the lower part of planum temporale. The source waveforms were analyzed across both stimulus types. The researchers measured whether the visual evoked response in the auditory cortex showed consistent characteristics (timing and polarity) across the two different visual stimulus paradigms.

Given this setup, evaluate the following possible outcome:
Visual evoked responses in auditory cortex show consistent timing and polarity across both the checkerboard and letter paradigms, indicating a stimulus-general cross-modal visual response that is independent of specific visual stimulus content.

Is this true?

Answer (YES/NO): YES